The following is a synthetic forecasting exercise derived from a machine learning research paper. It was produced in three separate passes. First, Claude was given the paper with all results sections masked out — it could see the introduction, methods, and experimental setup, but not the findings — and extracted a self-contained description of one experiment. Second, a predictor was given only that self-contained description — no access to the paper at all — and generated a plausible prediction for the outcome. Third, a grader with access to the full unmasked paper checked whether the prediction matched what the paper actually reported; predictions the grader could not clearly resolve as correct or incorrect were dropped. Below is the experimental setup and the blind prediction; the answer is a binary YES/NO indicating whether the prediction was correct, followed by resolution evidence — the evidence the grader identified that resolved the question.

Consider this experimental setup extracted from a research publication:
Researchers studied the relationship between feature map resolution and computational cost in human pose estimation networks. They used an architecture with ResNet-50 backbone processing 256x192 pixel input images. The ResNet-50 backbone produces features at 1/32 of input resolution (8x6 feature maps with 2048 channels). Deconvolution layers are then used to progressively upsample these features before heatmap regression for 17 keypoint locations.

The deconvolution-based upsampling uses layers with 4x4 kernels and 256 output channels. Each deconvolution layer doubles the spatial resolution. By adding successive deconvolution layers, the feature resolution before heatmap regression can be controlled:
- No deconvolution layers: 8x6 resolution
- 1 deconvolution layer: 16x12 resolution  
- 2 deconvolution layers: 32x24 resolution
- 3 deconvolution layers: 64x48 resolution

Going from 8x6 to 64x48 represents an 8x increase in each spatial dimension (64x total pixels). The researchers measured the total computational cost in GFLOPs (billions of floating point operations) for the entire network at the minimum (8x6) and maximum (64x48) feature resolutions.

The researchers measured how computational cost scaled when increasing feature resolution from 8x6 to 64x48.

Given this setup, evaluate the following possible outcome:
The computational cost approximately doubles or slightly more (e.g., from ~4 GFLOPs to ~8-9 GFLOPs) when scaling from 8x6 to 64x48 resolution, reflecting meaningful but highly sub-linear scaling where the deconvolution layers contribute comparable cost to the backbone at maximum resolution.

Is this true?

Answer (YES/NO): YES